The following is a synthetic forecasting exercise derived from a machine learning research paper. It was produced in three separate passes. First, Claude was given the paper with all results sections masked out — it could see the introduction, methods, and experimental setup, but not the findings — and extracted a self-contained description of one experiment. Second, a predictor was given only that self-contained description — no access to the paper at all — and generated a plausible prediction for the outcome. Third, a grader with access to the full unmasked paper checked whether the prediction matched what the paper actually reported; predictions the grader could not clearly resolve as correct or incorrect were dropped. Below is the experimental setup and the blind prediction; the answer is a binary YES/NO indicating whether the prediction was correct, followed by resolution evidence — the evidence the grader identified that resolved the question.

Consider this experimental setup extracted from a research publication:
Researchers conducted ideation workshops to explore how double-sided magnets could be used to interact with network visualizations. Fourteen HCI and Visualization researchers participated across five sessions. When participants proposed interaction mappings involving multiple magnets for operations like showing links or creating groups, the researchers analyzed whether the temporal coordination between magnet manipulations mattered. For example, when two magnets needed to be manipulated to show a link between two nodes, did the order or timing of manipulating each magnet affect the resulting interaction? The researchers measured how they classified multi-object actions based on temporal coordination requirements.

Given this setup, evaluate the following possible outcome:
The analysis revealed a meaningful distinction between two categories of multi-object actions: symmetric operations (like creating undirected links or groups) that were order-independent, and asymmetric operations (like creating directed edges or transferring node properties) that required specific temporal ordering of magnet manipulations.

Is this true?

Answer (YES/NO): YES